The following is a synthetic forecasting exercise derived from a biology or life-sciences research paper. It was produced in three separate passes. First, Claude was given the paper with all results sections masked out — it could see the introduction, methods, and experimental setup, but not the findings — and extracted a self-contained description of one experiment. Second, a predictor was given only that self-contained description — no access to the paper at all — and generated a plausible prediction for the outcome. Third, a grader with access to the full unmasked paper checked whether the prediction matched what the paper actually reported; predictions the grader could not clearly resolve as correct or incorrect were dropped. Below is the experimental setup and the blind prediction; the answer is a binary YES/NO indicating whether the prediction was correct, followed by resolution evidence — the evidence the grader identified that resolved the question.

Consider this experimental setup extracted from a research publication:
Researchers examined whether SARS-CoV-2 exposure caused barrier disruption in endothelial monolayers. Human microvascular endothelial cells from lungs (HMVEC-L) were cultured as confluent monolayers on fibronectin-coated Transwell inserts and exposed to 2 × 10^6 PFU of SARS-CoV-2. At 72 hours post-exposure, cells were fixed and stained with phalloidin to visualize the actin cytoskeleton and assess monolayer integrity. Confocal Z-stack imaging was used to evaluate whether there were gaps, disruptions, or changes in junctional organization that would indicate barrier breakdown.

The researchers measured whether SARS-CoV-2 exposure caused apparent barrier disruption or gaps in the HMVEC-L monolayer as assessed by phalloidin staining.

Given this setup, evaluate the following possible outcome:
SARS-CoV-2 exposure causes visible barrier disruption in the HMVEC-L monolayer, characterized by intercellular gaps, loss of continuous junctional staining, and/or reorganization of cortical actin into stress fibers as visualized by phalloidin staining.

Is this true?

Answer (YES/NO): NO